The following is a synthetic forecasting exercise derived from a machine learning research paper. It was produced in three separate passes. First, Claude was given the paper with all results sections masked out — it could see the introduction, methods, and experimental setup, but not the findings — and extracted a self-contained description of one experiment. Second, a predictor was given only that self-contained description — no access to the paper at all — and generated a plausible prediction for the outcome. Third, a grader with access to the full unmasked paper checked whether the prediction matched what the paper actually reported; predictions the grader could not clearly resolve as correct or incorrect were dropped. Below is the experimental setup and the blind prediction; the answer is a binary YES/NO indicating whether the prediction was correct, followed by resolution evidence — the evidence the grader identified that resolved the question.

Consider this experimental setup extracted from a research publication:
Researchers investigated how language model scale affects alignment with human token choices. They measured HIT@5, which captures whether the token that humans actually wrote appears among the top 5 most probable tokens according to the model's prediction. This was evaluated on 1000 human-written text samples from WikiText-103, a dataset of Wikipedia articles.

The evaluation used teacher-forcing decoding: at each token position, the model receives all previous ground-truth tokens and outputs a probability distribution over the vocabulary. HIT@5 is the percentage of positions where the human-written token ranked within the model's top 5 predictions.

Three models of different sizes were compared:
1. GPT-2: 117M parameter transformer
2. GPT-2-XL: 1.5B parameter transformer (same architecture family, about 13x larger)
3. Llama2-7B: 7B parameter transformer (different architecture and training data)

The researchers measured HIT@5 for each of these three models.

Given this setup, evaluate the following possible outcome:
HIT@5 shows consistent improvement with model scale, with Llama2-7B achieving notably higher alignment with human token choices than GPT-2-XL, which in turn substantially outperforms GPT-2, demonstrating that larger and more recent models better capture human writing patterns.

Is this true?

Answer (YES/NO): YES